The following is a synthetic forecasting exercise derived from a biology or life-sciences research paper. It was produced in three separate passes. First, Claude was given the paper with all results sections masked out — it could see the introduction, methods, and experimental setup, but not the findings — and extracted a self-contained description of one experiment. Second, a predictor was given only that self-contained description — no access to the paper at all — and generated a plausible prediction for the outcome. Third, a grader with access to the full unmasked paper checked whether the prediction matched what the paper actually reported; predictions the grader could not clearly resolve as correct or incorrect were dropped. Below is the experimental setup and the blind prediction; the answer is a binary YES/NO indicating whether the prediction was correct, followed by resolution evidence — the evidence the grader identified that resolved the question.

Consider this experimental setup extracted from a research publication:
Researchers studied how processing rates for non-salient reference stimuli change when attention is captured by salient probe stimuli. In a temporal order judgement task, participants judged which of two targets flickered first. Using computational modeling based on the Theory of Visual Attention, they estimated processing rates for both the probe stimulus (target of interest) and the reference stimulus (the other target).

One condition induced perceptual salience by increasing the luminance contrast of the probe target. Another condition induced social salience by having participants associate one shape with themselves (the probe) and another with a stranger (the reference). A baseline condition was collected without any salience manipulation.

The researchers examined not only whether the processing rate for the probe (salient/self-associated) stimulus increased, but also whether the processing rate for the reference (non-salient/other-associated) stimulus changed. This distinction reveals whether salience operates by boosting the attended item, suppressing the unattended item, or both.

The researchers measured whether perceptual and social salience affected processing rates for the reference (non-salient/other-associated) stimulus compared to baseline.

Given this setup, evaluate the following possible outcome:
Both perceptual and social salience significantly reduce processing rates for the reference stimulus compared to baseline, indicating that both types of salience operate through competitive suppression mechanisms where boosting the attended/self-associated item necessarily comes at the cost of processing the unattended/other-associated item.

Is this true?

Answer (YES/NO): NO